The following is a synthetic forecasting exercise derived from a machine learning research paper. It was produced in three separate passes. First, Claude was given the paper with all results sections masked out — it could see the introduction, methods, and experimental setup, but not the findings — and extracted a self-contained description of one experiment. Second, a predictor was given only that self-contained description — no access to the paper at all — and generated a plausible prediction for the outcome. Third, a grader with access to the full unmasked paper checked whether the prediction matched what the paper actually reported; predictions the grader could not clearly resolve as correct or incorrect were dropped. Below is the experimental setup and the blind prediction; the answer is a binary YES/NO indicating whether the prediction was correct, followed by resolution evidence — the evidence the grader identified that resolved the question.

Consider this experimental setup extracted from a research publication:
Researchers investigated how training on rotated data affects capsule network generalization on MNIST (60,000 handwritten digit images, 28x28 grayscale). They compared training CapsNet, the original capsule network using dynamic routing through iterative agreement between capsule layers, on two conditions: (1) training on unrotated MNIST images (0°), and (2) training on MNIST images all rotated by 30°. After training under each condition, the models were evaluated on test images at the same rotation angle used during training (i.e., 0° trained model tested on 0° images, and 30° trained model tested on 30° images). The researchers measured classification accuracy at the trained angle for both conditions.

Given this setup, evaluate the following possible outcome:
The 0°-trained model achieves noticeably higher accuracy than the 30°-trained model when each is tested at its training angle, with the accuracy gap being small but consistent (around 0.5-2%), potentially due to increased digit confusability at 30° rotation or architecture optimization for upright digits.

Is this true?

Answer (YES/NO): NO